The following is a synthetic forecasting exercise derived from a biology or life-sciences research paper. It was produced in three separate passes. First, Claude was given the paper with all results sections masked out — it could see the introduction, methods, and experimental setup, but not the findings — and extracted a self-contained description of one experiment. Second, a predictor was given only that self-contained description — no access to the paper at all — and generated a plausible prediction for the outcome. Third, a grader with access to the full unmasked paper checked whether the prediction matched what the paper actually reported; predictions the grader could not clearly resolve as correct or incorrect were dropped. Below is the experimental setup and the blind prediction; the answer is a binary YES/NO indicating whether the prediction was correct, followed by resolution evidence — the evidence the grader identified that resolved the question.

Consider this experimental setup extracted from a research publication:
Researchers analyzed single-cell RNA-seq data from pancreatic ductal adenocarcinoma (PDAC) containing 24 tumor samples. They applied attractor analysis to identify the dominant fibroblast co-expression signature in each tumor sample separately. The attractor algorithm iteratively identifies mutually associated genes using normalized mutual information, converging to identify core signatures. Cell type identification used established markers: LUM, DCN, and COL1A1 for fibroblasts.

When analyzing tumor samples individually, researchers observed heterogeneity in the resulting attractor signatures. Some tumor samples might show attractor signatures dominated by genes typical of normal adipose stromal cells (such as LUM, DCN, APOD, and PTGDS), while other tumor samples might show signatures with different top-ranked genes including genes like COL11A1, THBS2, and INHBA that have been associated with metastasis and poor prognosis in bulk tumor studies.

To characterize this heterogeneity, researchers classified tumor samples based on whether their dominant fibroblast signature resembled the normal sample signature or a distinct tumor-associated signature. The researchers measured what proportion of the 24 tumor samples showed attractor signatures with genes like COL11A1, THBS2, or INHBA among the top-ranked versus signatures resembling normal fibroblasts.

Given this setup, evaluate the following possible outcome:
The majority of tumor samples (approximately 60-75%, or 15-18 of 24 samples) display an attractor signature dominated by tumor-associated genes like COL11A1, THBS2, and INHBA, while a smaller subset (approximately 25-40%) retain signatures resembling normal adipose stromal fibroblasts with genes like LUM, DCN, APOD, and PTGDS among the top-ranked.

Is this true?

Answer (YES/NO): NO